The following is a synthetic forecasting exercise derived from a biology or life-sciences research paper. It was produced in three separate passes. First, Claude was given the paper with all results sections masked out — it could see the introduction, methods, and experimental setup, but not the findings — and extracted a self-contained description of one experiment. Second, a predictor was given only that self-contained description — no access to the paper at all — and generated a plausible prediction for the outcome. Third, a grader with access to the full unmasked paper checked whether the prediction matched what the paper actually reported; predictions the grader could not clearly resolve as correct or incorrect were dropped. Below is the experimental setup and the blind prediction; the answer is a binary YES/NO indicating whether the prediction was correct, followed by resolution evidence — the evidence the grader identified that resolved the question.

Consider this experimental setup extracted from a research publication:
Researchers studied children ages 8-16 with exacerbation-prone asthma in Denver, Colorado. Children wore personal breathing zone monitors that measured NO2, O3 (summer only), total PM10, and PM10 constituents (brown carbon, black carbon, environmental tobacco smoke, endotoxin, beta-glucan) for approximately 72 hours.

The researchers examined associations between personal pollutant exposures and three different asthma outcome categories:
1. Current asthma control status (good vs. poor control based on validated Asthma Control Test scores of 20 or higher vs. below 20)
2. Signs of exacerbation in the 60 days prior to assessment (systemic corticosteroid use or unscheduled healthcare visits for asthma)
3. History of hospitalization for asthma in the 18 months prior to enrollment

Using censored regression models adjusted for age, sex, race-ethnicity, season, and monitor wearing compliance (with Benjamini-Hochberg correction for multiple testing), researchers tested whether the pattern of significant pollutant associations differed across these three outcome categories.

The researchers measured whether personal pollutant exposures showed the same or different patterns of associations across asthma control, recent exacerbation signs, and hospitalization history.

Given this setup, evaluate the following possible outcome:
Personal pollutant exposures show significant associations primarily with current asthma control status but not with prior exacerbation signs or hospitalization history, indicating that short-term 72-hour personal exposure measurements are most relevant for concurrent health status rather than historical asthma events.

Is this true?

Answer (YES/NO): NO